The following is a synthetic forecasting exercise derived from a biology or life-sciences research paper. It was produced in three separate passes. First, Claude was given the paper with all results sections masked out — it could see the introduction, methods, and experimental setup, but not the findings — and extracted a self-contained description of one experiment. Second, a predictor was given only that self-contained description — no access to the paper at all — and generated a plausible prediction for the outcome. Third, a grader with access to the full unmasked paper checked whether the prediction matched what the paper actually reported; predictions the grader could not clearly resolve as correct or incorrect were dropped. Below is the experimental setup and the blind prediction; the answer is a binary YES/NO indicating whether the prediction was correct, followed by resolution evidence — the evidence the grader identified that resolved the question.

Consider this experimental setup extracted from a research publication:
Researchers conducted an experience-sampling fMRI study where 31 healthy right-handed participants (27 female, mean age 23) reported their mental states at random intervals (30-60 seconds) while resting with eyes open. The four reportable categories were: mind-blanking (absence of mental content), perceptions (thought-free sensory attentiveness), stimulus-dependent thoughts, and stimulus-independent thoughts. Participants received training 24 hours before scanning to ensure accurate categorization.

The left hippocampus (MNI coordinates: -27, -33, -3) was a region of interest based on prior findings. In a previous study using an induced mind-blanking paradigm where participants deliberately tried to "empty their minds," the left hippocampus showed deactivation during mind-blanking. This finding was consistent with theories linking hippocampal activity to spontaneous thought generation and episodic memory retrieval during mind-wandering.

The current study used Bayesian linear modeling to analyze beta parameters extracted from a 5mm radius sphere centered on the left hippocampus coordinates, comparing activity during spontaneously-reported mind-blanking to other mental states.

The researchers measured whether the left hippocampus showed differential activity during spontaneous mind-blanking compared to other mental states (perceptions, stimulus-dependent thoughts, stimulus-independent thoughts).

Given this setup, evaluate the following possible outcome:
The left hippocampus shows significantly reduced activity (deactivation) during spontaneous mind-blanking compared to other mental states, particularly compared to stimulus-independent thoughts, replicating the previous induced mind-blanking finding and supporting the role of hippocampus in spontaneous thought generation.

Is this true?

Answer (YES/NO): NO